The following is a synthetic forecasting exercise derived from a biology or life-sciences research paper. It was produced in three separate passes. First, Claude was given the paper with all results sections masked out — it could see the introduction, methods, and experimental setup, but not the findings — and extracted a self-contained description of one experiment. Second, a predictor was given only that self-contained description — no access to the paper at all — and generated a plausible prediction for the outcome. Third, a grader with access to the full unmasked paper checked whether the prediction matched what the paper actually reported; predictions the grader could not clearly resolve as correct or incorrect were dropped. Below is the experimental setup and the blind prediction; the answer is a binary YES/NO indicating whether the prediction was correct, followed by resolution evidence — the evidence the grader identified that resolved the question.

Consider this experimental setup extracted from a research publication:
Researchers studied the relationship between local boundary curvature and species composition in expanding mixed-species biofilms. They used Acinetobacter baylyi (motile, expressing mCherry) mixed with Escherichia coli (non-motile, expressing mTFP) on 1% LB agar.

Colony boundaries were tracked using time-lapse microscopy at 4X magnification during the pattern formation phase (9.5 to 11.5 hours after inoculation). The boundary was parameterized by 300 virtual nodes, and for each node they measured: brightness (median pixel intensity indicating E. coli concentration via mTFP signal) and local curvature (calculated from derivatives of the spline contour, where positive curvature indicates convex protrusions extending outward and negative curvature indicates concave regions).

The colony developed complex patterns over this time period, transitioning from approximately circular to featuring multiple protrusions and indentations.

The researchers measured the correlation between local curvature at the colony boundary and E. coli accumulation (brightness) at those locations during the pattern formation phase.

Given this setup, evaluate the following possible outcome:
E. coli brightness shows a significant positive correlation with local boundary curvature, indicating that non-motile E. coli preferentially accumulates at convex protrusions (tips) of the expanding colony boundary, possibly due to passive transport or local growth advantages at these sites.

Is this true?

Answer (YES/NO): NO